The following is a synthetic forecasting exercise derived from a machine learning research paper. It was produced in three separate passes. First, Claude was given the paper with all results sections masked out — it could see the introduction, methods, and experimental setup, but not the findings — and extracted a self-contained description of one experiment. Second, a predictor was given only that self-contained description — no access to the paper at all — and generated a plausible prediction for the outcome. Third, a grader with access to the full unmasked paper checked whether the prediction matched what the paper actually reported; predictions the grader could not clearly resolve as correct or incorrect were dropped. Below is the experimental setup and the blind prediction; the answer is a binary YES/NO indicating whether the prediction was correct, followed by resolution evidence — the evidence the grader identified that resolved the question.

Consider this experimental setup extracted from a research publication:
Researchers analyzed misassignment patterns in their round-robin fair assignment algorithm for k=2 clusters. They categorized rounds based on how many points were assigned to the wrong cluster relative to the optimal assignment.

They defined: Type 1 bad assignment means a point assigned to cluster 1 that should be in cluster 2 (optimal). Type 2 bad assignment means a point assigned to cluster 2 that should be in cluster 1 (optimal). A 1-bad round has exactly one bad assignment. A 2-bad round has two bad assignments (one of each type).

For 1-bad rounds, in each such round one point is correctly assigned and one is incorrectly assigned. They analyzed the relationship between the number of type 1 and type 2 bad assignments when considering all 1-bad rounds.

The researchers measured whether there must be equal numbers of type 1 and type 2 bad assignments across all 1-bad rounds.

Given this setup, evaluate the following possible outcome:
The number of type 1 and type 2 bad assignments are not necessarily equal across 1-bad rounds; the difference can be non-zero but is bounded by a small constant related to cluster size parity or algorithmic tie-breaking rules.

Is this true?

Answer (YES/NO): YES